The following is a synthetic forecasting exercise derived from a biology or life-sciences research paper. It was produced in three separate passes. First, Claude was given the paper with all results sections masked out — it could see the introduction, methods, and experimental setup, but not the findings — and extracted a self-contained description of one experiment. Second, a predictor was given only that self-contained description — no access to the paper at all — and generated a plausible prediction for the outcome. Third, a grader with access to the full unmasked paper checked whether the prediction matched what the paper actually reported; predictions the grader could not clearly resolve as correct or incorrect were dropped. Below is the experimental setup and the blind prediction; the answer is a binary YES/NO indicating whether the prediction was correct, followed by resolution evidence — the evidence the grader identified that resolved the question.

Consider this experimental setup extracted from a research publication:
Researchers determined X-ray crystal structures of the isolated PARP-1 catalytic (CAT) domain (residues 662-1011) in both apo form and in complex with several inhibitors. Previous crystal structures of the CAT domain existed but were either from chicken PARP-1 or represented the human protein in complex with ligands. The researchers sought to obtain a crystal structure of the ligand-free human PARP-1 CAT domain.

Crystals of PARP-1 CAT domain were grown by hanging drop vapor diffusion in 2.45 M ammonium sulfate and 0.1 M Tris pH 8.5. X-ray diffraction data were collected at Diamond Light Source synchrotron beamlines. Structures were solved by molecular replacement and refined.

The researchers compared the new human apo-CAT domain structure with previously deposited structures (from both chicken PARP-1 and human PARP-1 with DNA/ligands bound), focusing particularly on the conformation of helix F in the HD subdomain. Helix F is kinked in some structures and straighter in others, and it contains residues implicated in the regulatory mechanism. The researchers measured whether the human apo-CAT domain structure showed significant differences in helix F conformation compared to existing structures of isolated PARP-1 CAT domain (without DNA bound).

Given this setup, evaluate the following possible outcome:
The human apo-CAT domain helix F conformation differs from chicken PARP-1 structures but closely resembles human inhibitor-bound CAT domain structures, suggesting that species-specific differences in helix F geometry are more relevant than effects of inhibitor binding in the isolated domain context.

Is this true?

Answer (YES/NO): NO